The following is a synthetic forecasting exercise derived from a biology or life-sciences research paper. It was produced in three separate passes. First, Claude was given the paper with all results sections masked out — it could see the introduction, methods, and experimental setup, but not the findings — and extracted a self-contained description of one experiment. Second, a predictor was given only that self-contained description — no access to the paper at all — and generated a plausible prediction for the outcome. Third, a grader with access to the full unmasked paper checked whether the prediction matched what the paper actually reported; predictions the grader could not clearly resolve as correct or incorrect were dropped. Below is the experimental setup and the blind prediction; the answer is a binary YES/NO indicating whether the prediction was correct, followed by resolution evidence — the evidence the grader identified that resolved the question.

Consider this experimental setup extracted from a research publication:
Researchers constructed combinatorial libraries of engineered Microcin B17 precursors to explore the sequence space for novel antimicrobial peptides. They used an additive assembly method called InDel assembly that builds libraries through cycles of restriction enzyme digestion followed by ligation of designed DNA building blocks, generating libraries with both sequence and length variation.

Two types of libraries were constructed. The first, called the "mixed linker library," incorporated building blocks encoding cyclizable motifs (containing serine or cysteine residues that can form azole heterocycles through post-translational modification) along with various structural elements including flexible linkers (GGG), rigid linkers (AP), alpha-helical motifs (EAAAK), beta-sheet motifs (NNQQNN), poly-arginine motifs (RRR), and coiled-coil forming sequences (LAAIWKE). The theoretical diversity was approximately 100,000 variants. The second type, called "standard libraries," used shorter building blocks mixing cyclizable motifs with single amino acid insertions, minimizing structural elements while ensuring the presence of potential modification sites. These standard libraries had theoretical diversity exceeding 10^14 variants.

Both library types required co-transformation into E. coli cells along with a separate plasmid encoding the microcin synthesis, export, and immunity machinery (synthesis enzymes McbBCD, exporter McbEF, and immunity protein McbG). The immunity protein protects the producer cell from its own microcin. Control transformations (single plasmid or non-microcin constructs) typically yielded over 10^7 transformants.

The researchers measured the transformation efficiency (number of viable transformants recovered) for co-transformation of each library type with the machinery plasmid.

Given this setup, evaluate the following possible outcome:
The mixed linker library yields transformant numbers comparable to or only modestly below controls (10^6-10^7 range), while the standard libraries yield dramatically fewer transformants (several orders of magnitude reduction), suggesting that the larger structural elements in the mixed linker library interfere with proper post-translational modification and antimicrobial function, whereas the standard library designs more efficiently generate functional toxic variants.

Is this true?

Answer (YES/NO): NO